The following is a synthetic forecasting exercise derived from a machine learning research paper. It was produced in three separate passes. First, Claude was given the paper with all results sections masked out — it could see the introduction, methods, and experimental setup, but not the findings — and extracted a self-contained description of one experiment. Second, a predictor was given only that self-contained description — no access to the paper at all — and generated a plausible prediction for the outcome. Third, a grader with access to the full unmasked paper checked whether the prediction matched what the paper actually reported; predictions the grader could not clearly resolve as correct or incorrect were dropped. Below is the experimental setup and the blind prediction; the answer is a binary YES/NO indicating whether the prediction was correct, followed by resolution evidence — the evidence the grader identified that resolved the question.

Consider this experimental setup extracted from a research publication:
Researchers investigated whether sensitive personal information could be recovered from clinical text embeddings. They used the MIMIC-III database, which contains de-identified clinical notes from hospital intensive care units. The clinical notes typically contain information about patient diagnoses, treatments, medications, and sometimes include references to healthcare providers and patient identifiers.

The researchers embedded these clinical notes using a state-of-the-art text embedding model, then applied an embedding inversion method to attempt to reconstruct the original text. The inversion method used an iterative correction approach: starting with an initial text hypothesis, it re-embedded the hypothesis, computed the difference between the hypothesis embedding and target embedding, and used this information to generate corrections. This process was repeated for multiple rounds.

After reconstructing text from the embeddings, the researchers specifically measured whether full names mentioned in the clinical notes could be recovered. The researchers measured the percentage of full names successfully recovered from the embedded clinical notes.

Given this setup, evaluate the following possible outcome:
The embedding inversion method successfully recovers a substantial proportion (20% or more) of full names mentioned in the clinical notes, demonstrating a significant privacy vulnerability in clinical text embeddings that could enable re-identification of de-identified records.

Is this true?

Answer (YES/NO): YES